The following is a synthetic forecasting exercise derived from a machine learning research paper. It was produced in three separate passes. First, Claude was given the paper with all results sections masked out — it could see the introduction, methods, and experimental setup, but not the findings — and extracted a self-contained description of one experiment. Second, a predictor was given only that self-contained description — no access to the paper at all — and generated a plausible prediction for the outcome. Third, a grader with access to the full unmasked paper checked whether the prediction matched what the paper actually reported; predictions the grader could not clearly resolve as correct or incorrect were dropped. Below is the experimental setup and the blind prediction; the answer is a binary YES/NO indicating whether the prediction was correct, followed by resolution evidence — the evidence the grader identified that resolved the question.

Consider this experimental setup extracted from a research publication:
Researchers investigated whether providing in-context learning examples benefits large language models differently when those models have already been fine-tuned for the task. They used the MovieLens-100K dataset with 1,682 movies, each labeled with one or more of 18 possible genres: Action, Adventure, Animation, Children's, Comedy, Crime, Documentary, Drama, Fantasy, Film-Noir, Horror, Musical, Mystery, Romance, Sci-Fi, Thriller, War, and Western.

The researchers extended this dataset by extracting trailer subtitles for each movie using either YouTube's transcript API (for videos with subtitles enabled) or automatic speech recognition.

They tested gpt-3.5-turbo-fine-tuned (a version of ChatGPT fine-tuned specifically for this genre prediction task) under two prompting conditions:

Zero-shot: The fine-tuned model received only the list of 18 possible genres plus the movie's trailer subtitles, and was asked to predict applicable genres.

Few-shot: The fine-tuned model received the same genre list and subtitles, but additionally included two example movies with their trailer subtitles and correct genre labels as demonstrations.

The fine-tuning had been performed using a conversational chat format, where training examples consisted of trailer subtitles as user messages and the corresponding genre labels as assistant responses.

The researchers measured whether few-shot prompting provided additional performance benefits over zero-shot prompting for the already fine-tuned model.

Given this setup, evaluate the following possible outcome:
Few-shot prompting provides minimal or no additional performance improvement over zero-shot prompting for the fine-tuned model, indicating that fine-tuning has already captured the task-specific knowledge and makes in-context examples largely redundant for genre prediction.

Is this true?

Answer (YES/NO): YES